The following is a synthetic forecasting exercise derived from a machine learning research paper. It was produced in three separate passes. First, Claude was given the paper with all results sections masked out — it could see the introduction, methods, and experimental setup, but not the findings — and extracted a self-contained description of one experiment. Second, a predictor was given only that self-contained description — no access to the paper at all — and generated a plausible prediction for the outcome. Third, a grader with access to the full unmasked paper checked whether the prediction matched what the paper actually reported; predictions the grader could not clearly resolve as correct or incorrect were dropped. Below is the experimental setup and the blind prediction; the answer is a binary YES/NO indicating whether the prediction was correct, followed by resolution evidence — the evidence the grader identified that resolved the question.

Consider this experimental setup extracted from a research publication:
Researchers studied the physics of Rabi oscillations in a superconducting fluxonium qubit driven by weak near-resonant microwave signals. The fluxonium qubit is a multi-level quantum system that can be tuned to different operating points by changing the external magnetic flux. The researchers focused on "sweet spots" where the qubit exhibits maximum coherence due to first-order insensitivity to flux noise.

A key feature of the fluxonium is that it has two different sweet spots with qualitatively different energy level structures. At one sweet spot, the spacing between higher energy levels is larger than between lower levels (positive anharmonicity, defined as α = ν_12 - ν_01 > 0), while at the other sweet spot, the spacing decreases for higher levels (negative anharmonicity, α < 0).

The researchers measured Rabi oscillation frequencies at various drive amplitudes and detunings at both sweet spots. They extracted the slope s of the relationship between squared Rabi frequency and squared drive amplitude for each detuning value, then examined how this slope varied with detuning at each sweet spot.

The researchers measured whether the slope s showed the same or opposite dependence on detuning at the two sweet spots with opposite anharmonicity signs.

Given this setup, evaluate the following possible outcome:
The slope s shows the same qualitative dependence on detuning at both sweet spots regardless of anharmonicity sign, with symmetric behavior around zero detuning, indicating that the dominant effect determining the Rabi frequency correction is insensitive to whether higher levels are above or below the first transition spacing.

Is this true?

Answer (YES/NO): NO